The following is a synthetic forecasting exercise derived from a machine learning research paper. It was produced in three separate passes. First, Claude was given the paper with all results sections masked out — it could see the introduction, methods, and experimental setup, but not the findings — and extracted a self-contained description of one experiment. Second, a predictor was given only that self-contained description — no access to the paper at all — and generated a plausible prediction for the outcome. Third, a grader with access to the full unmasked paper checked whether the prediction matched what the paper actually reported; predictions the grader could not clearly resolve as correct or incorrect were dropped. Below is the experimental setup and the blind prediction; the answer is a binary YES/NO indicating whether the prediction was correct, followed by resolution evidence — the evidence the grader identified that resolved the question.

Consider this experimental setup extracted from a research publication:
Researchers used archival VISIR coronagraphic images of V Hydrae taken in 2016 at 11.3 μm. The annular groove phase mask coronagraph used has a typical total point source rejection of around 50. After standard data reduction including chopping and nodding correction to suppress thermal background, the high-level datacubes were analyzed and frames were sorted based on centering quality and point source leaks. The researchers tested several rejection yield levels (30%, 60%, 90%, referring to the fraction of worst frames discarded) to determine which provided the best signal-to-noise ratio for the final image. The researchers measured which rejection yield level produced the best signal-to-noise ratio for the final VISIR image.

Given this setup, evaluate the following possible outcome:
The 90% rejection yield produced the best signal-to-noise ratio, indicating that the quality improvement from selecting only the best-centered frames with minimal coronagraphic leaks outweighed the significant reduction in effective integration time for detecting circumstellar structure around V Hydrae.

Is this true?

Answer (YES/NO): YES